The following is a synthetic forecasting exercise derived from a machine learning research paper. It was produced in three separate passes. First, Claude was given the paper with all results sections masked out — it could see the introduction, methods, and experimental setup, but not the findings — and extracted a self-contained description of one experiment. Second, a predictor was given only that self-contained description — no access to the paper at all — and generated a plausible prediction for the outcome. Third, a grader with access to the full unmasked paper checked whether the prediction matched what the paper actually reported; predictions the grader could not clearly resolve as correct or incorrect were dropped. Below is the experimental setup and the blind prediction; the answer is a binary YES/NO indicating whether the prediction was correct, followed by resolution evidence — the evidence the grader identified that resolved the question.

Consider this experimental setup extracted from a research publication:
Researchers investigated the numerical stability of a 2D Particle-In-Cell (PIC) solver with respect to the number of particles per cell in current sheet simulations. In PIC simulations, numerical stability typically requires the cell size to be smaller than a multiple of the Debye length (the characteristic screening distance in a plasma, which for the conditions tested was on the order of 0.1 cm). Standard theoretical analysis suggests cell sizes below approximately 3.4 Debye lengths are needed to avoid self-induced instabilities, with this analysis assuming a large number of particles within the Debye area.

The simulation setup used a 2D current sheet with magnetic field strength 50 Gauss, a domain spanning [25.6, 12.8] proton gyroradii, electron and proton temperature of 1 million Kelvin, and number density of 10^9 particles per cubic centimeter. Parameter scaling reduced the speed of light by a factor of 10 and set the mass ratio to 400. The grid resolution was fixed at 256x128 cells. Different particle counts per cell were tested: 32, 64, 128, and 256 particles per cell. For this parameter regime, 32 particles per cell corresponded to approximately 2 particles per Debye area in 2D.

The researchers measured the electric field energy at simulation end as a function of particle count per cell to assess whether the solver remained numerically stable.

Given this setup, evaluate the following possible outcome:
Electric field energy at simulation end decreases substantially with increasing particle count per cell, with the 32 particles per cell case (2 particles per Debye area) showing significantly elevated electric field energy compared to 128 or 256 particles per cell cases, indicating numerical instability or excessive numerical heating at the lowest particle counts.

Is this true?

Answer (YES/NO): NO